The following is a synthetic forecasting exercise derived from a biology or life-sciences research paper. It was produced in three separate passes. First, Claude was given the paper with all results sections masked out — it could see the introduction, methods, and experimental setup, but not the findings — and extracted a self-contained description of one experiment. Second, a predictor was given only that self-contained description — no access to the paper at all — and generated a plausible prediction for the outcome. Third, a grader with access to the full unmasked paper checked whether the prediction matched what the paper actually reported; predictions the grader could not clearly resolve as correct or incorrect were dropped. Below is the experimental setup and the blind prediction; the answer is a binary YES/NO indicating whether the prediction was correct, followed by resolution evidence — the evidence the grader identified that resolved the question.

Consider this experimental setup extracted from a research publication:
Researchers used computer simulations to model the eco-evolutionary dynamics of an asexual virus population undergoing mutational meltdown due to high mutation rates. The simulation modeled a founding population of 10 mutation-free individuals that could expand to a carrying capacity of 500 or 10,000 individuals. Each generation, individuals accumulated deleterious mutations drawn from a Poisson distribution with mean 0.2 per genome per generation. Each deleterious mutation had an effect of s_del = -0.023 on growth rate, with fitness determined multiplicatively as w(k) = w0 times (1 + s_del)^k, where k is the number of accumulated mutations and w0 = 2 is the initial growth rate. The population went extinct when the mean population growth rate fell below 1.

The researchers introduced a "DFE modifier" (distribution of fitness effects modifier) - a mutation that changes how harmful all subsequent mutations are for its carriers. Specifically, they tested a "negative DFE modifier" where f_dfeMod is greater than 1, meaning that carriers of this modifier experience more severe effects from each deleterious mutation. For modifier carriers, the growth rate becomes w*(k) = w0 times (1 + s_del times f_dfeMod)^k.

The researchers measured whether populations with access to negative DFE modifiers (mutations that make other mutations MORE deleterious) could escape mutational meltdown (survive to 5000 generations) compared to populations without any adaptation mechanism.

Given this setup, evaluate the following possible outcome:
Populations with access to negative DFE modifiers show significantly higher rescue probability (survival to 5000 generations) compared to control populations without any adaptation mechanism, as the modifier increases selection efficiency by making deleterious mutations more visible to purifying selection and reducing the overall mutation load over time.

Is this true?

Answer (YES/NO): YES